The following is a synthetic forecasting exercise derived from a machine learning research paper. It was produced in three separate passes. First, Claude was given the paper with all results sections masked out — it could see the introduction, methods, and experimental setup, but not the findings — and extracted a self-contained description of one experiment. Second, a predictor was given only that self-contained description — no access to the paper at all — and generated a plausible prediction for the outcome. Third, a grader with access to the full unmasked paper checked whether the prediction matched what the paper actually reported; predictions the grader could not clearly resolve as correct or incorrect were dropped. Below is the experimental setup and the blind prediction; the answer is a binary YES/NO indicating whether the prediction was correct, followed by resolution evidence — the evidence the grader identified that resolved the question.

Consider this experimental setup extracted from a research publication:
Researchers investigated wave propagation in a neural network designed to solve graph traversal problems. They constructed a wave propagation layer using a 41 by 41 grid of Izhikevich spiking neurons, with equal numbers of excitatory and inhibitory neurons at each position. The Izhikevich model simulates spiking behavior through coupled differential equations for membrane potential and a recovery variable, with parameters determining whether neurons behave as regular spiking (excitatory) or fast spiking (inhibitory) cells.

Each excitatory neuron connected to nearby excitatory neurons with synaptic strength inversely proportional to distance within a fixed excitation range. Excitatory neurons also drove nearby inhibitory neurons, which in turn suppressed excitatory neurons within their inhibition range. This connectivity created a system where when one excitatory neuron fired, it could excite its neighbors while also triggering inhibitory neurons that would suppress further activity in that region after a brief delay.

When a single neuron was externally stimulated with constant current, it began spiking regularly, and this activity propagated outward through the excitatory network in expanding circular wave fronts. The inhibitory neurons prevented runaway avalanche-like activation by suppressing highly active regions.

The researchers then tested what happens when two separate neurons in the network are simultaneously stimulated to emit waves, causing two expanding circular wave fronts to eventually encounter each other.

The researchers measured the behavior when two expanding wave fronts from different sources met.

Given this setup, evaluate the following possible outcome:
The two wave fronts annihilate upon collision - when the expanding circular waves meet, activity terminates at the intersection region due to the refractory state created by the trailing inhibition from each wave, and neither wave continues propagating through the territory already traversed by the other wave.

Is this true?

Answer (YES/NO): YES